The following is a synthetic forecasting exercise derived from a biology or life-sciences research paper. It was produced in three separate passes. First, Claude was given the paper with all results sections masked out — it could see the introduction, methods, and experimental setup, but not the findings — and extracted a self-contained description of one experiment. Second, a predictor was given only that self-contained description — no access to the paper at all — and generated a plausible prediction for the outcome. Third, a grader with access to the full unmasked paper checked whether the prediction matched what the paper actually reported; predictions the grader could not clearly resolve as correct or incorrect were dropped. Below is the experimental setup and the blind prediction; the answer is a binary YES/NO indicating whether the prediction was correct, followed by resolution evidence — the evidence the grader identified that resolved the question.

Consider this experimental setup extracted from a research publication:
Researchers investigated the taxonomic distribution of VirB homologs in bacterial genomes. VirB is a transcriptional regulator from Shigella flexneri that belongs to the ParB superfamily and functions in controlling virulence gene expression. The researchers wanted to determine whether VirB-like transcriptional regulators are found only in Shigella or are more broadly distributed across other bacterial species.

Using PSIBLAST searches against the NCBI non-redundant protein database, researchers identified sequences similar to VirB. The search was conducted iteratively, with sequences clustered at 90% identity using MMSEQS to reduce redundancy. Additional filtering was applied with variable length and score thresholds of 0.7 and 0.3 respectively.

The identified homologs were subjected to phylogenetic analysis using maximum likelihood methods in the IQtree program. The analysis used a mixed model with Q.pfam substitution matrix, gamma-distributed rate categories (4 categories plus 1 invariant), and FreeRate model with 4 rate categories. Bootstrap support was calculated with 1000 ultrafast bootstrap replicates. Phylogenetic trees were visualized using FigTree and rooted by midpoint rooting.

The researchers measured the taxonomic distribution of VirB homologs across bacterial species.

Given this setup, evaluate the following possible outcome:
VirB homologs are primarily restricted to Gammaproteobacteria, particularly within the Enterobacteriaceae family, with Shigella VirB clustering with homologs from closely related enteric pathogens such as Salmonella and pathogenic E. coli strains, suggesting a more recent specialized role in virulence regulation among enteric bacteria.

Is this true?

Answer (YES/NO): NO